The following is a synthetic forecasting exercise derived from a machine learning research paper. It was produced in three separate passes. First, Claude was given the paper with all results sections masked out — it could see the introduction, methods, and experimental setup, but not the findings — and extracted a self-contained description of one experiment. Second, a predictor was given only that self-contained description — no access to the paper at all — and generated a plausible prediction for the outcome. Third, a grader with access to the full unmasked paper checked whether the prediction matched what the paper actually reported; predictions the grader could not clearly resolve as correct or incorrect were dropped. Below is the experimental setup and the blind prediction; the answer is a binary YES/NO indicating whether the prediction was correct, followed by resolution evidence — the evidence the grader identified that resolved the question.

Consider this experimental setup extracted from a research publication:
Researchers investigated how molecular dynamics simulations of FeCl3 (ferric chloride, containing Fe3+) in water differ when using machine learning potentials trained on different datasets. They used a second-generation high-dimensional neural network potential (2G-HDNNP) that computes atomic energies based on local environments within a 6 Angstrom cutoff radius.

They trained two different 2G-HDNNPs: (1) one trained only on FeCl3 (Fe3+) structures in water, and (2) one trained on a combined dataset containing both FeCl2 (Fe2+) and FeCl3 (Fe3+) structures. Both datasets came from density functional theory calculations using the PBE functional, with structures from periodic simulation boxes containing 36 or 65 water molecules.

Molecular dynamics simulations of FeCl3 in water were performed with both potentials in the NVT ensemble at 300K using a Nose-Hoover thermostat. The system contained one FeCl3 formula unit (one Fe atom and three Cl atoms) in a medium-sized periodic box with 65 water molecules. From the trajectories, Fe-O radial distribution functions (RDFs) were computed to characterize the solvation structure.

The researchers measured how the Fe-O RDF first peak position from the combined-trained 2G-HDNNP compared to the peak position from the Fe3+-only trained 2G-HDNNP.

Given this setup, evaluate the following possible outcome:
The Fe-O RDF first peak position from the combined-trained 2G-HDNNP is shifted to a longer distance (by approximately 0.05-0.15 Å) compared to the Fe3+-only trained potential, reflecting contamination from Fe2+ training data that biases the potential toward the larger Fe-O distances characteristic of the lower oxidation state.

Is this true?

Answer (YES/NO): NO